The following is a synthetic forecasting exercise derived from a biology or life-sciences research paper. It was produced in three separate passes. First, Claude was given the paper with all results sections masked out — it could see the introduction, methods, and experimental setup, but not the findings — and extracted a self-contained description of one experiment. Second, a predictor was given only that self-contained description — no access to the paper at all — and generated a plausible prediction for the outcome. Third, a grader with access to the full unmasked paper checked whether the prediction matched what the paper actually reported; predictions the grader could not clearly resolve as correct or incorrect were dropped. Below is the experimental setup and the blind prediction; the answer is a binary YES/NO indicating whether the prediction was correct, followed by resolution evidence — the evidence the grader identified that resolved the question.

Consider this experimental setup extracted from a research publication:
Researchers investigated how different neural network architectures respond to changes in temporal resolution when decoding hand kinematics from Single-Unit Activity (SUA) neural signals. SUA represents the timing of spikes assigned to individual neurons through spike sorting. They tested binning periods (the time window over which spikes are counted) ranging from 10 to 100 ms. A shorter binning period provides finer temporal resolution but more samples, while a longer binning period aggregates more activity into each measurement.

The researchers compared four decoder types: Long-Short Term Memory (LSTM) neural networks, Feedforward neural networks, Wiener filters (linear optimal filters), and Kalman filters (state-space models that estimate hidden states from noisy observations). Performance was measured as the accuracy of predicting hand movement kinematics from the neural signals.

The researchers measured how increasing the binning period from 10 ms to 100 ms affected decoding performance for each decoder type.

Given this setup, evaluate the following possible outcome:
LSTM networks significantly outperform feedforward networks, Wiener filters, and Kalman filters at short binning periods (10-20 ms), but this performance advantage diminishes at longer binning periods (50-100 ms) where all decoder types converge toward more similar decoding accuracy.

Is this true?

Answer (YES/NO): NO